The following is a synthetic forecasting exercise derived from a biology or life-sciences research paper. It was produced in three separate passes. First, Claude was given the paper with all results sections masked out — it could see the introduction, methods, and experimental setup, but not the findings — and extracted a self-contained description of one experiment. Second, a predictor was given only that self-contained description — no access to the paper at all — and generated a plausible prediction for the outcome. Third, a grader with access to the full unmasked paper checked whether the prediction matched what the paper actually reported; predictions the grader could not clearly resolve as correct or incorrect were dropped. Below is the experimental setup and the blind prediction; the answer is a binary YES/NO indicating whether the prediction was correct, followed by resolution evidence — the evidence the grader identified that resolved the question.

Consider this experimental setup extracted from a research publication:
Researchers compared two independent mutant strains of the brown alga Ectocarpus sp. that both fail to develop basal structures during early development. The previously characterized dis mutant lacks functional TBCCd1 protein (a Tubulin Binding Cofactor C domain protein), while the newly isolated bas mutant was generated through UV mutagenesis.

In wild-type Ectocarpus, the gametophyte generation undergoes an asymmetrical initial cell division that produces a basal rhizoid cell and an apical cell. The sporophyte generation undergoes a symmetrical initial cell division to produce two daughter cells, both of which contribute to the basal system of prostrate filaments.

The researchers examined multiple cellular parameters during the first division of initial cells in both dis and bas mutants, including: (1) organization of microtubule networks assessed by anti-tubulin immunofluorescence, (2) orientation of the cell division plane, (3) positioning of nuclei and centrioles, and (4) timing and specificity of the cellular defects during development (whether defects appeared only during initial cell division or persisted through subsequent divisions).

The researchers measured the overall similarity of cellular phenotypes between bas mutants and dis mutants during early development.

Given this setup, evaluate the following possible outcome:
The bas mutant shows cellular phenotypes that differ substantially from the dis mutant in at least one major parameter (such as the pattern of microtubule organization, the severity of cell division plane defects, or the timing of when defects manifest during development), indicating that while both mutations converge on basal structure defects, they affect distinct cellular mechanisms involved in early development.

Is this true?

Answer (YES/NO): NO